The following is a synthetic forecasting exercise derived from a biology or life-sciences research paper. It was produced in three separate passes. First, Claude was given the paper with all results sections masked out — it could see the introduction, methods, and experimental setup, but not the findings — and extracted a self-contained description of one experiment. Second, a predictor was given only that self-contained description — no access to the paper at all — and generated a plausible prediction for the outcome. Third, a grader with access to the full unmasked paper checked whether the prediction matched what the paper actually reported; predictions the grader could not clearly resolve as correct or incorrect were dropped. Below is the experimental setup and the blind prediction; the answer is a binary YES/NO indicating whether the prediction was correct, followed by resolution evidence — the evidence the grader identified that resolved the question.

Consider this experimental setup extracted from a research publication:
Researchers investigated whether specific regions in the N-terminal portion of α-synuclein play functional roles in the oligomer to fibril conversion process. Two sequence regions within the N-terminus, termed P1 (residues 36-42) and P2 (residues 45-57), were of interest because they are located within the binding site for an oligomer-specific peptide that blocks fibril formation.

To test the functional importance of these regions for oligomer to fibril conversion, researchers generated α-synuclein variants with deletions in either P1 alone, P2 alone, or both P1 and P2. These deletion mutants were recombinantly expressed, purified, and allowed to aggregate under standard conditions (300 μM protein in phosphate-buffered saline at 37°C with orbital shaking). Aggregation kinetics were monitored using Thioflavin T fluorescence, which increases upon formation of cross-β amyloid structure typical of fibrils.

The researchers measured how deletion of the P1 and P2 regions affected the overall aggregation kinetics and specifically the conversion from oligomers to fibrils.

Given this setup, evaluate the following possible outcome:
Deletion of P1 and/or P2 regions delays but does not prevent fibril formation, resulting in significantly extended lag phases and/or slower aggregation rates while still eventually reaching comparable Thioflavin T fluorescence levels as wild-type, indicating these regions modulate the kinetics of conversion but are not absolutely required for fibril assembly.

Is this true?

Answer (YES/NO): NO